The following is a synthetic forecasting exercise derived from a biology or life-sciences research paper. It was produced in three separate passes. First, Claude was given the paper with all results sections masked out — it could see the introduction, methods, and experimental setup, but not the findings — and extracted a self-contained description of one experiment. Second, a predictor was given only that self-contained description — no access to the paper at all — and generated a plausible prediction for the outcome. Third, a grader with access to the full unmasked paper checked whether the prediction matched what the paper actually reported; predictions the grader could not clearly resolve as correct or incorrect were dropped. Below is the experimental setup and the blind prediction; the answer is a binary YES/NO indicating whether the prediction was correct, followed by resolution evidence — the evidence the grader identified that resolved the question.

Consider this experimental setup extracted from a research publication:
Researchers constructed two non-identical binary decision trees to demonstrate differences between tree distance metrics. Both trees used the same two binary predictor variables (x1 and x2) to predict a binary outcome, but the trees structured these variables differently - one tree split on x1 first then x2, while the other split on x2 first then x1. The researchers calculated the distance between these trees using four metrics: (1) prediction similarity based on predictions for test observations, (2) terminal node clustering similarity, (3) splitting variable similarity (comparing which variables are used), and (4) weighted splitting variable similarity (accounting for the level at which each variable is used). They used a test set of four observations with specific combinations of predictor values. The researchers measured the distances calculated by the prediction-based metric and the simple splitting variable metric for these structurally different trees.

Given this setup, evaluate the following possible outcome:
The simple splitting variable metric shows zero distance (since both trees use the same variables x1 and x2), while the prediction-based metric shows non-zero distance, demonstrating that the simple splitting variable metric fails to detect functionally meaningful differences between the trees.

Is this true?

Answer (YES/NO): NO